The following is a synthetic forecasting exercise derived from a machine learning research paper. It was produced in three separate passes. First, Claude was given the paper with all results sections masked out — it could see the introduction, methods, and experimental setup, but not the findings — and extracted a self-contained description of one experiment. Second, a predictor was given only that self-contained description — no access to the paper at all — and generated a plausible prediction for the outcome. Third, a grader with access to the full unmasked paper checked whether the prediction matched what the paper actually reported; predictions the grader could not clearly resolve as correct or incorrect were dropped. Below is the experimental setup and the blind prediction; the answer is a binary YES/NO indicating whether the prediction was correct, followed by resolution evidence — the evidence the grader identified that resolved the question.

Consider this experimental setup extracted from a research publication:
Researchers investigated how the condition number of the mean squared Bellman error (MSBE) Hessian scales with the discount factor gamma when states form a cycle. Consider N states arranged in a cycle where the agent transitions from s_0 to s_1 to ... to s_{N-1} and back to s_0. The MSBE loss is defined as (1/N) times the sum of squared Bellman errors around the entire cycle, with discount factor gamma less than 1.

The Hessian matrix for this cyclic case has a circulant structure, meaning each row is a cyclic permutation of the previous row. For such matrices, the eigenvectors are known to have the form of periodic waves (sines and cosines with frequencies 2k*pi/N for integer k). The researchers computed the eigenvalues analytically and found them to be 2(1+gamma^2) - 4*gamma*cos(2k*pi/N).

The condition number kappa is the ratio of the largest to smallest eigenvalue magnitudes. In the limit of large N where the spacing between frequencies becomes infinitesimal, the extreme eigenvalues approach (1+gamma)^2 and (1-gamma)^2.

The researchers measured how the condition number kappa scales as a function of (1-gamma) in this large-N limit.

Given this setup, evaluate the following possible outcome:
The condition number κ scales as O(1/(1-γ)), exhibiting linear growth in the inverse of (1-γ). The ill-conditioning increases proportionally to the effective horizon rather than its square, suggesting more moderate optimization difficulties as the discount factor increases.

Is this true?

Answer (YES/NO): NO